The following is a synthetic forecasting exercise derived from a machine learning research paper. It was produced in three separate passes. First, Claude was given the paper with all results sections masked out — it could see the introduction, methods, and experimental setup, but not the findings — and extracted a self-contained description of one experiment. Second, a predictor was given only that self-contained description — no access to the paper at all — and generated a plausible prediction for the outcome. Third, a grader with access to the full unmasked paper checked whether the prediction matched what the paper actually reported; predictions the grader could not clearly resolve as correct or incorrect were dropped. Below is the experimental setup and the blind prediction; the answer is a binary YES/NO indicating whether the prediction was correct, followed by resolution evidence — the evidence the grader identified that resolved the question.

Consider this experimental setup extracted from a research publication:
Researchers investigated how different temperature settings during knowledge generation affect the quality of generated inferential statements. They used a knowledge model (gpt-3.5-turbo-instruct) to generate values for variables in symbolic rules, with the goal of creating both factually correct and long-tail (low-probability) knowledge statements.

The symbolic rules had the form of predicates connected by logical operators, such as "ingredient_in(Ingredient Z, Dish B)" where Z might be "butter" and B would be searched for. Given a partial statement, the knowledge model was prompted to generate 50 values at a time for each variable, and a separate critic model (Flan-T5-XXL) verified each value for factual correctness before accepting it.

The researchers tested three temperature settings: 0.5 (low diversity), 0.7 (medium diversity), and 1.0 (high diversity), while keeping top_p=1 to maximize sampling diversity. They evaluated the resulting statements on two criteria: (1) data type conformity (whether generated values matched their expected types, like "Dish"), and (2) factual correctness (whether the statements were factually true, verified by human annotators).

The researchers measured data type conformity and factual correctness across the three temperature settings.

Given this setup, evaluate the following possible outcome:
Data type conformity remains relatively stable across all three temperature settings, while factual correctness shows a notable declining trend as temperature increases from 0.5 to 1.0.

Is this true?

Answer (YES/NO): NO